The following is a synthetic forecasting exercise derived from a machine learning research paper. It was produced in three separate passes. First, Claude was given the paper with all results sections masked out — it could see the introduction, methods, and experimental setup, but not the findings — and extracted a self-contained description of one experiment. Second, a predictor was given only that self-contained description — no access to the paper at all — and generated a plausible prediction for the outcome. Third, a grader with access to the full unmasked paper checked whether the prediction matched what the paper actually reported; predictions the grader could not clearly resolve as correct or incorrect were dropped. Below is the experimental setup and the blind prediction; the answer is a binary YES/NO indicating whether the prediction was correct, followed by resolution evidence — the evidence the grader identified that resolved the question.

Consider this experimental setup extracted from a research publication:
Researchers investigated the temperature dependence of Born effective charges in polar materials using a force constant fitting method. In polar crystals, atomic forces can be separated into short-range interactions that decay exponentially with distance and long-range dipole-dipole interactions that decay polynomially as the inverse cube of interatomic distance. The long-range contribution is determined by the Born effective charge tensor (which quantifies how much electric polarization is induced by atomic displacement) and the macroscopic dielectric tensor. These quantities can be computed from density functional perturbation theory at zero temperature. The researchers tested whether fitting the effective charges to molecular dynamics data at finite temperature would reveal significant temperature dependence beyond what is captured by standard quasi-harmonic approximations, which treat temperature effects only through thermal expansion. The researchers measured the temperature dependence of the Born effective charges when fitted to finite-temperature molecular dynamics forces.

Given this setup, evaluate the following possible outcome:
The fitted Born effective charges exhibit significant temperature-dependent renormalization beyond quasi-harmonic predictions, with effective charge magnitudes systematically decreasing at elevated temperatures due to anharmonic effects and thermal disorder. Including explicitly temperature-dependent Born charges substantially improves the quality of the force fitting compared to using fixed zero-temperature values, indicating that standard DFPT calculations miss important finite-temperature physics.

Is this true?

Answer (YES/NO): NO